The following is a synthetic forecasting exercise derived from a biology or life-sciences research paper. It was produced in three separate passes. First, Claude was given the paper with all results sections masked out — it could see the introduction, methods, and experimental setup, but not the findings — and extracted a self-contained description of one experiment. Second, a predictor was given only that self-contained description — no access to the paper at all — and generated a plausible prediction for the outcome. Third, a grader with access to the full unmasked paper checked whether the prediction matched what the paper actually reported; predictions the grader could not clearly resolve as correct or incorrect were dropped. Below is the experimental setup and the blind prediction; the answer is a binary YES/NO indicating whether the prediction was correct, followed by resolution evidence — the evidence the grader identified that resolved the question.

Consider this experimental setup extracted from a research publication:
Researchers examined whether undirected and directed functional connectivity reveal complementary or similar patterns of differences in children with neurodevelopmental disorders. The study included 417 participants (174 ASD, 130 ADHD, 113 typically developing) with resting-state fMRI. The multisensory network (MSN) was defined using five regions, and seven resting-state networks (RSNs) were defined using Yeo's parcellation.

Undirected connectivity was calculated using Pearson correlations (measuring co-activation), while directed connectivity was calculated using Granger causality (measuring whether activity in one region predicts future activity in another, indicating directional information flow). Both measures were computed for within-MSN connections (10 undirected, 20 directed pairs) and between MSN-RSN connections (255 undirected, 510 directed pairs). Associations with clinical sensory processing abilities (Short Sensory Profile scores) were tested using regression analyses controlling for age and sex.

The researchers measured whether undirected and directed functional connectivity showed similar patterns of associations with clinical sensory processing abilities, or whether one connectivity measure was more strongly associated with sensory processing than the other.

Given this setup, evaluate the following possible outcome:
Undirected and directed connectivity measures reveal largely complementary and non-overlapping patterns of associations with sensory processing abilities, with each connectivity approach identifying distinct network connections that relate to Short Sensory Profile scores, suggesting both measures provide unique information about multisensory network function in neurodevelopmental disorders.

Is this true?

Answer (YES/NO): NO